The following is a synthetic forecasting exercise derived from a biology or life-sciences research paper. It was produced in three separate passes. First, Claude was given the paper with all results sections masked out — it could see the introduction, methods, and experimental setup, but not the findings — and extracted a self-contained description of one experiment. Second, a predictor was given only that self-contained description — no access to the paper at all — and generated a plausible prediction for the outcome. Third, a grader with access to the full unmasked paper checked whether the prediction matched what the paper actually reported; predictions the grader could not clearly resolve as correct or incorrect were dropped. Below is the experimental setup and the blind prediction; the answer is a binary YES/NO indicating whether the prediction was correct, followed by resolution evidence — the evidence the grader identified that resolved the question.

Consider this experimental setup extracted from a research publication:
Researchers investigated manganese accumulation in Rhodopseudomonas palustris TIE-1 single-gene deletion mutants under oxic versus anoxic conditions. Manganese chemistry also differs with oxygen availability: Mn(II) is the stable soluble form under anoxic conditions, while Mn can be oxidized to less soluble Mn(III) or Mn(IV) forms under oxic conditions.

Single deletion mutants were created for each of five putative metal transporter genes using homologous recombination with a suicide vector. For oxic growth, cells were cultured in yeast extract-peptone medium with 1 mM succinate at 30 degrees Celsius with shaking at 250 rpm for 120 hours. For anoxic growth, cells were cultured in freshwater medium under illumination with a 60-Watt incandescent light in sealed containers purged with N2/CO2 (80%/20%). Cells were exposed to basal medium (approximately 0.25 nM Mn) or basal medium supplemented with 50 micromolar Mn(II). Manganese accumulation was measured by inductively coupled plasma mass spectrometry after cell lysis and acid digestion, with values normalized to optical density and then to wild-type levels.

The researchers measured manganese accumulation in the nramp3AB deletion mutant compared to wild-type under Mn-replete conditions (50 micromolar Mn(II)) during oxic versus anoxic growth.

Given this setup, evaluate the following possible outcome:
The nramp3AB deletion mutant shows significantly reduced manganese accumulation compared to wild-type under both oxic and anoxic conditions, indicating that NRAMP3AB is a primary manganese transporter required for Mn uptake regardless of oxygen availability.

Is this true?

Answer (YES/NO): NO